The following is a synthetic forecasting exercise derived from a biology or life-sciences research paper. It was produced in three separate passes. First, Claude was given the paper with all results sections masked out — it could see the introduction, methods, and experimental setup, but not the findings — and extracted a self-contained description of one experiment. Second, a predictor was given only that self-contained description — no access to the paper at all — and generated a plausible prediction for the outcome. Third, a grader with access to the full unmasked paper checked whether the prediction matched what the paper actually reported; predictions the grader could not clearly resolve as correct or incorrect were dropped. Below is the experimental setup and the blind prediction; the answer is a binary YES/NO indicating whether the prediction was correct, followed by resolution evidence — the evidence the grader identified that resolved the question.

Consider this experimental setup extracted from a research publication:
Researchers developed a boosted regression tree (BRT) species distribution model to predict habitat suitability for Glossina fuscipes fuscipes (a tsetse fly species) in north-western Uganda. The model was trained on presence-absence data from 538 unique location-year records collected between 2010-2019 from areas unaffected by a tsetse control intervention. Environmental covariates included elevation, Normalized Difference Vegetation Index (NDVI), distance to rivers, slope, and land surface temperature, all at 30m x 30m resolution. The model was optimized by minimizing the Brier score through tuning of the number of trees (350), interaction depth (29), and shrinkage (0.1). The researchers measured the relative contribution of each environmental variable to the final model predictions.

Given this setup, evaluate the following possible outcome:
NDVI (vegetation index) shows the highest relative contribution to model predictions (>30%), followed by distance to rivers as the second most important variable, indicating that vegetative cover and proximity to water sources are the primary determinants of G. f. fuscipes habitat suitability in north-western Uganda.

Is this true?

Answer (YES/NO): NO